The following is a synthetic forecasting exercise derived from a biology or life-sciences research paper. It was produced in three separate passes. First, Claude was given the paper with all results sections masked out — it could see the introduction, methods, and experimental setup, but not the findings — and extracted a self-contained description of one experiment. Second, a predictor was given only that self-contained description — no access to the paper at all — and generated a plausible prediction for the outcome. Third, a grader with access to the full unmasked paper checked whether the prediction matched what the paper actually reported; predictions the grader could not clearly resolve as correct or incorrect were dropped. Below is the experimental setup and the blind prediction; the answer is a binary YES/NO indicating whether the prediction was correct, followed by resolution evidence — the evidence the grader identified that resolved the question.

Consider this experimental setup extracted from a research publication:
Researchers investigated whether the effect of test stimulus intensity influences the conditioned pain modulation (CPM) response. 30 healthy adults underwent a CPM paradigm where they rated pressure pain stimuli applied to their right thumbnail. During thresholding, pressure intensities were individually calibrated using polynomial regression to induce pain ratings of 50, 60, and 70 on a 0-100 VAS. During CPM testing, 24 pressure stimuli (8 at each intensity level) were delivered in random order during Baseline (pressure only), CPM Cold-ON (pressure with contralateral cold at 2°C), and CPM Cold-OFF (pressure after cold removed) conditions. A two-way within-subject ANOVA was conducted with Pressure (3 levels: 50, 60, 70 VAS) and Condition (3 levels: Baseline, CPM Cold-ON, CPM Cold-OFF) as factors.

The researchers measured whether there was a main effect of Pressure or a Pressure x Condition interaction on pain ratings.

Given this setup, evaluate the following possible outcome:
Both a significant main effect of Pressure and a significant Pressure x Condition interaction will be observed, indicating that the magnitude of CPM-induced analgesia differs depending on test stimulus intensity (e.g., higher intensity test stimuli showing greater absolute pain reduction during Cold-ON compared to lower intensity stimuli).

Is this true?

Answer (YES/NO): NO